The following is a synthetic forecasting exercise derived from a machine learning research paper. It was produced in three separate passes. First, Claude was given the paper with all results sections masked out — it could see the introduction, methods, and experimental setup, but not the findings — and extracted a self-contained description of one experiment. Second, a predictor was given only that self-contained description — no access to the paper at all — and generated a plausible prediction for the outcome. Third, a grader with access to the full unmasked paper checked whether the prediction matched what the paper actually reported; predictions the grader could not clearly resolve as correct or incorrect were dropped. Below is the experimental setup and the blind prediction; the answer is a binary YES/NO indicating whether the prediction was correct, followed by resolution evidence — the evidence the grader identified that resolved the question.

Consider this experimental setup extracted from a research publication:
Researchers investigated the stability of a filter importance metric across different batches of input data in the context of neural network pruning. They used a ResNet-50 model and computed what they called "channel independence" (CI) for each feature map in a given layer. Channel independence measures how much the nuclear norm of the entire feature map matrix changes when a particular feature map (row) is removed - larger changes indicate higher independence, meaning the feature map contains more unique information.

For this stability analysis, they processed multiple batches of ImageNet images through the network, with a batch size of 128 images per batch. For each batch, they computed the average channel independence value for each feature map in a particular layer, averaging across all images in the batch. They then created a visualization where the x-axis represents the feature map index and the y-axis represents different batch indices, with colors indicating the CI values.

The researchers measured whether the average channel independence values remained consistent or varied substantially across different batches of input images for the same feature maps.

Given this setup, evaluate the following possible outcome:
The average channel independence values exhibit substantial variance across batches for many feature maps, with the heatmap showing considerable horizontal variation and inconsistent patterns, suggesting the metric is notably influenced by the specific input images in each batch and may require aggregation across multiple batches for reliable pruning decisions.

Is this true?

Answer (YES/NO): NO